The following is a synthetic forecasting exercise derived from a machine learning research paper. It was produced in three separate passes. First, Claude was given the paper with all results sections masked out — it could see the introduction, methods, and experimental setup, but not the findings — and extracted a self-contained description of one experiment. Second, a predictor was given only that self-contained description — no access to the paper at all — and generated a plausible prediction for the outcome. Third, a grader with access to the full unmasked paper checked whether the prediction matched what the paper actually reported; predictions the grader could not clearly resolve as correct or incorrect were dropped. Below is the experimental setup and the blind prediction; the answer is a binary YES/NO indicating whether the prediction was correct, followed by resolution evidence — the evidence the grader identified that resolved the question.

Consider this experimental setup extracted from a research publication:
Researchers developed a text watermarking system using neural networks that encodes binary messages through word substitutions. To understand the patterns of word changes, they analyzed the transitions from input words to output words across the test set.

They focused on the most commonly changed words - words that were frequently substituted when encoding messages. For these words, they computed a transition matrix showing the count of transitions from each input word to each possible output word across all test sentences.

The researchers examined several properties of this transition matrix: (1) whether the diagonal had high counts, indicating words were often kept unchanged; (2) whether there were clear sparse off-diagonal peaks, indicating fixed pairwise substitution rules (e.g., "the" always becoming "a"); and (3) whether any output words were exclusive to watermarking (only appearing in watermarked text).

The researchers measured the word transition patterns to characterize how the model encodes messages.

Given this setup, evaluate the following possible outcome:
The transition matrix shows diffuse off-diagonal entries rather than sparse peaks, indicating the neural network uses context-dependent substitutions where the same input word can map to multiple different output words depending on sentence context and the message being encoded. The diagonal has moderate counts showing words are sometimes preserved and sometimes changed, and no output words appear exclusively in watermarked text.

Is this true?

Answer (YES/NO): NO